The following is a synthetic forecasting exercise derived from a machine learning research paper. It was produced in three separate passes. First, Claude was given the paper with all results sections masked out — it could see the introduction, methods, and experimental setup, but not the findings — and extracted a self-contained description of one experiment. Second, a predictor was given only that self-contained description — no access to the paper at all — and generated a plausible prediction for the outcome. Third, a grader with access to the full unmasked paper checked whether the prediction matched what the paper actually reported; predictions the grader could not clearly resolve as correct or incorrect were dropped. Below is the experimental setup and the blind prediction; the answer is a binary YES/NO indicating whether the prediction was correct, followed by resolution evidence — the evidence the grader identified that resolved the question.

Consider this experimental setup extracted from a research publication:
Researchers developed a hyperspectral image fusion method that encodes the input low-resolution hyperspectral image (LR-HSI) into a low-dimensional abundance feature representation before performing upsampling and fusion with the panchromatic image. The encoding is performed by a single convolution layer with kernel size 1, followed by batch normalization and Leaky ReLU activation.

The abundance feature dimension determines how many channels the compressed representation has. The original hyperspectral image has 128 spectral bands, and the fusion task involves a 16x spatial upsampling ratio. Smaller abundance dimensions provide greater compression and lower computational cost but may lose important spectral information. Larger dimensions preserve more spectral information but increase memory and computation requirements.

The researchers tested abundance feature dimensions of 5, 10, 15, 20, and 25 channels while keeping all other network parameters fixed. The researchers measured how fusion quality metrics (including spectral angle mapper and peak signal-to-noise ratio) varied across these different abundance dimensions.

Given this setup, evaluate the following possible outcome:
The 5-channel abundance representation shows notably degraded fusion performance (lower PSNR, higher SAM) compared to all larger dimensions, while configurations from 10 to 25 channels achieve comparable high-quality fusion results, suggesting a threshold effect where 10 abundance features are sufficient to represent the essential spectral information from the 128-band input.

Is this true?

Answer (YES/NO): NO